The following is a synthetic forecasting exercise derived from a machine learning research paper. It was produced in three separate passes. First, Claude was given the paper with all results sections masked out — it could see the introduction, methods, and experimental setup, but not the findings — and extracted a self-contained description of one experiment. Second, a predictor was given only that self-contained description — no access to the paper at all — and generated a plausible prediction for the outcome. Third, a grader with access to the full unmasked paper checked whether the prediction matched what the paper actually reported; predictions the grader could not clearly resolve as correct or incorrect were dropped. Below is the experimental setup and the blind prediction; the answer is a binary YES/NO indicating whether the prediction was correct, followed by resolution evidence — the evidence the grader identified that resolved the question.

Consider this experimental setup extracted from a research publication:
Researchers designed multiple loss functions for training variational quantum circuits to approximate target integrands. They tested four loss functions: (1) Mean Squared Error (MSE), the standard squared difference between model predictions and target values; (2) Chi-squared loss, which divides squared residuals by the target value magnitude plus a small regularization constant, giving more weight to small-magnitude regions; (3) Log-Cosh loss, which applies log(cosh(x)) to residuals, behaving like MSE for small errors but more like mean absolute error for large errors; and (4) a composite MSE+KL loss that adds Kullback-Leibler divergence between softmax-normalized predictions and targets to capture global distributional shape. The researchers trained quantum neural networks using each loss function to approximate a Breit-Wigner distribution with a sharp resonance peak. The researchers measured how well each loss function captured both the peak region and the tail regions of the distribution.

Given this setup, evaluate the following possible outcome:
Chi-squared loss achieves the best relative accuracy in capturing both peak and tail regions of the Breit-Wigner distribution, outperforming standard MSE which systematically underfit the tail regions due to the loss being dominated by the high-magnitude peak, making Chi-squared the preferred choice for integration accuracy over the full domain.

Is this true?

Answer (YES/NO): NO